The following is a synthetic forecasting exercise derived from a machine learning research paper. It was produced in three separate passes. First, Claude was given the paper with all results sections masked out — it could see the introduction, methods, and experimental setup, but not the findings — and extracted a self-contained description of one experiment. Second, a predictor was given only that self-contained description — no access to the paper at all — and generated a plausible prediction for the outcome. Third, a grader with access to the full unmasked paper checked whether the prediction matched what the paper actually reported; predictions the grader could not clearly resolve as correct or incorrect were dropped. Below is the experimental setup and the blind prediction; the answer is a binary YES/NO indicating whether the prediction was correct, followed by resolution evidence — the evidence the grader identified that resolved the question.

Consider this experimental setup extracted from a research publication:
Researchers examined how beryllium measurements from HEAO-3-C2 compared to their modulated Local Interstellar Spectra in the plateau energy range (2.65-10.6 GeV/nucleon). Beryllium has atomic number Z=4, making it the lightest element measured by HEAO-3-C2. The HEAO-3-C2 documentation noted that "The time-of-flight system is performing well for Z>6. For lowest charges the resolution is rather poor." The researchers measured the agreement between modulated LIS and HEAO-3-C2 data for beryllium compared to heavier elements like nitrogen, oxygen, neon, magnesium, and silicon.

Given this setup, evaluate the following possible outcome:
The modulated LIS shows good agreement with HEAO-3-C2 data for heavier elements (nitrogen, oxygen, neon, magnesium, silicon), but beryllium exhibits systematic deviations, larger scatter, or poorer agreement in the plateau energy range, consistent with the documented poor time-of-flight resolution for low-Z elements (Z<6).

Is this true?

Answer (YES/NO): YES